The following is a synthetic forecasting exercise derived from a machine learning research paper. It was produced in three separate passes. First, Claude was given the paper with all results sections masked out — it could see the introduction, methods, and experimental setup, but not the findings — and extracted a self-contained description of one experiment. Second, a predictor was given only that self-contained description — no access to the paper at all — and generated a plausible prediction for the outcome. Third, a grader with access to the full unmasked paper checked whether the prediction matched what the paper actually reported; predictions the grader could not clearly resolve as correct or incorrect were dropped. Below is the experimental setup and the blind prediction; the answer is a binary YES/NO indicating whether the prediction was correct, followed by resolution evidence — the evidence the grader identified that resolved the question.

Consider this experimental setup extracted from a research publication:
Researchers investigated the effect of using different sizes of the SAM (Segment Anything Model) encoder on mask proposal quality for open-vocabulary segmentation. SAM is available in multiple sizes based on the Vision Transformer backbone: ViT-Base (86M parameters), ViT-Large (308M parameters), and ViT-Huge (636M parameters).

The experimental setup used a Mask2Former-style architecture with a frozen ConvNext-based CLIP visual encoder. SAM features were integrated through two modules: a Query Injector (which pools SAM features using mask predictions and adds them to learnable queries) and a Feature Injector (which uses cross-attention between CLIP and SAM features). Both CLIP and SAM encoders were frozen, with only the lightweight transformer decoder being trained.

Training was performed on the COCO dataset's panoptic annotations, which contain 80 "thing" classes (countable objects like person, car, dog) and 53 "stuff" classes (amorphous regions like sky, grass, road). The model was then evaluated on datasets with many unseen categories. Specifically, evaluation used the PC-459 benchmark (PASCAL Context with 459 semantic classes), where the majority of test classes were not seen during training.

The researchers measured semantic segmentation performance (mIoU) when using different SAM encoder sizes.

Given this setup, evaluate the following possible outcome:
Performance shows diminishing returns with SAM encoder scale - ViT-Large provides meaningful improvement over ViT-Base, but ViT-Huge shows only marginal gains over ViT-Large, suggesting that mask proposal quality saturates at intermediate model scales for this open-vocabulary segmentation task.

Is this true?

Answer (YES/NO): NO